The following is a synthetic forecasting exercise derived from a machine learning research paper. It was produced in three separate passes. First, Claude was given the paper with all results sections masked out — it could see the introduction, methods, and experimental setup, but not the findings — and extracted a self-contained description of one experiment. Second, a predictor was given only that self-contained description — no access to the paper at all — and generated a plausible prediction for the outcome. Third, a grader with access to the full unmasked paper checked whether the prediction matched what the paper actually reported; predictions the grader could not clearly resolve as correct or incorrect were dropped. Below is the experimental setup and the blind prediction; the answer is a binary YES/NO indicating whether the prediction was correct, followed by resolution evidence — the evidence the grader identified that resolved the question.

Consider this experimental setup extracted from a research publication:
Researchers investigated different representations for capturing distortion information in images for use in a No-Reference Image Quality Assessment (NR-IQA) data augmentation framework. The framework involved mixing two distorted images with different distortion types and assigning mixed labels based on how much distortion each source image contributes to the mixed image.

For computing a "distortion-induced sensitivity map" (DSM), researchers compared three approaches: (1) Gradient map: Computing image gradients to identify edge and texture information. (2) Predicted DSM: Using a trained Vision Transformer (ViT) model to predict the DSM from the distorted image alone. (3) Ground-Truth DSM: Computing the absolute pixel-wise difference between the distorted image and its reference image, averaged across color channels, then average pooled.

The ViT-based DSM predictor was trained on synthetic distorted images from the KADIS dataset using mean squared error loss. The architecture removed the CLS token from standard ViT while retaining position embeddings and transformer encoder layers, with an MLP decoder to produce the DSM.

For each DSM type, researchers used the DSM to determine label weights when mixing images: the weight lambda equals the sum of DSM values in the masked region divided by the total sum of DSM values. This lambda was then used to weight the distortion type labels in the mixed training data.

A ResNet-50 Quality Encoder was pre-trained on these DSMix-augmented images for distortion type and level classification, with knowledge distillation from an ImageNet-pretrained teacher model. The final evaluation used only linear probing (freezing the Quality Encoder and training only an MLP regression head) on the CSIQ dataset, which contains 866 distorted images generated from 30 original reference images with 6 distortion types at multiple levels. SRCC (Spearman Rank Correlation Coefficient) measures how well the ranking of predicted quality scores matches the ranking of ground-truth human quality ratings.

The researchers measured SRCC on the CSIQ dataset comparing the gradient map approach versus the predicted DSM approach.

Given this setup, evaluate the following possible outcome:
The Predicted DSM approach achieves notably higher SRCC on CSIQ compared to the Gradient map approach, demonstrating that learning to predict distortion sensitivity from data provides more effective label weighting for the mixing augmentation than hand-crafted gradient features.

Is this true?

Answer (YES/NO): YES